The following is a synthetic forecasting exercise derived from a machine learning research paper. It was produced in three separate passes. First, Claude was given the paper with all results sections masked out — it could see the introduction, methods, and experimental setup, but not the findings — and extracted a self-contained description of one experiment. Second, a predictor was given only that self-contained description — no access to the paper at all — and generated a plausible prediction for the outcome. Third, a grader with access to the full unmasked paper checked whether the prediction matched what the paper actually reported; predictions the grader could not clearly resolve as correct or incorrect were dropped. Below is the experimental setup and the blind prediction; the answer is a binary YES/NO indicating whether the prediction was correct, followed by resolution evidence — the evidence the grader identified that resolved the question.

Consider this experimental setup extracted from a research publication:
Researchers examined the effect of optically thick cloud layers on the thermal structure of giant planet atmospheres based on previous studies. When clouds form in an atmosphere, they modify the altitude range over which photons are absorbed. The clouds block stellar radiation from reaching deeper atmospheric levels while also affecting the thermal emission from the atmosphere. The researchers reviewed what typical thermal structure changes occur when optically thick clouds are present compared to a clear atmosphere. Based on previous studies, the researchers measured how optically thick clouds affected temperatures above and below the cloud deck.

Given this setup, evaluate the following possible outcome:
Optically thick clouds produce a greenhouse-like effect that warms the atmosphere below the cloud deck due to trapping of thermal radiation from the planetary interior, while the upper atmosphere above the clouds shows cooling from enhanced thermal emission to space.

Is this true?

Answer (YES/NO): NO